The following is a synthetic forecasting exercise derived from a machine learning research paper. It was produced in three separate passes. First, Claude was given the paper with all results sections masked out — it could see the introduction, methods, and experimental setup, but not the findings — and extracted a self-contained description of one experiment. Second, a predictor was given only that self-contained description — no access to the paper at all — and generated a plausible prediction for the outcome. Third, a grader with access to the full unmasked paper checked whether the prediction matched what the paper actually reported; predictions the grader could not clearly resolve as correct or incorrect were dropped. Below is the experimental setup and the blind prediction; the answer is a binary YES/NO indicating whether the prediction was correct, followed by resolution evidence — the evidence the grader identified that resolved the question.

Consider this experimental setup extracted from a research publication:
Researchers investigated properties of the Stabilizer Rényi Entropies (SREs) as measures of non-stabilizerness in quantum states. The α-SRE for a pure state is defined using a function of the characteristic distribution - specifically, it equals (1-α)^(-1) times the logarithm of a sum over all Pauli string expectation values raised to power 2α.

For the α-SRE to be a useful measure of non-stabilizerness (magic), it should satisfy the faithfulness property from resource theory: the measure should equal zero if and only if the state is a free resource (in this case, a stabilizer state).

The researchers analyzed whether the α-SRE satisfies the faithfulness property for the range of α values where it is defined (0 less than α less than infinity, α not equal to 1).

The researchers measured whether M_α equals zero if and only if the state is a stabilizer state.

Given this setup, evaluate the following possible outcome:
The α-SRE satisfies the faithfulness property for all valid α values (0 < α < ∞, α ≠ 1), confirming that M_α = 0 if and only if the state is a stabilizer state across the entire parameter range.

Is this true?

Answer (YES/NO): YES